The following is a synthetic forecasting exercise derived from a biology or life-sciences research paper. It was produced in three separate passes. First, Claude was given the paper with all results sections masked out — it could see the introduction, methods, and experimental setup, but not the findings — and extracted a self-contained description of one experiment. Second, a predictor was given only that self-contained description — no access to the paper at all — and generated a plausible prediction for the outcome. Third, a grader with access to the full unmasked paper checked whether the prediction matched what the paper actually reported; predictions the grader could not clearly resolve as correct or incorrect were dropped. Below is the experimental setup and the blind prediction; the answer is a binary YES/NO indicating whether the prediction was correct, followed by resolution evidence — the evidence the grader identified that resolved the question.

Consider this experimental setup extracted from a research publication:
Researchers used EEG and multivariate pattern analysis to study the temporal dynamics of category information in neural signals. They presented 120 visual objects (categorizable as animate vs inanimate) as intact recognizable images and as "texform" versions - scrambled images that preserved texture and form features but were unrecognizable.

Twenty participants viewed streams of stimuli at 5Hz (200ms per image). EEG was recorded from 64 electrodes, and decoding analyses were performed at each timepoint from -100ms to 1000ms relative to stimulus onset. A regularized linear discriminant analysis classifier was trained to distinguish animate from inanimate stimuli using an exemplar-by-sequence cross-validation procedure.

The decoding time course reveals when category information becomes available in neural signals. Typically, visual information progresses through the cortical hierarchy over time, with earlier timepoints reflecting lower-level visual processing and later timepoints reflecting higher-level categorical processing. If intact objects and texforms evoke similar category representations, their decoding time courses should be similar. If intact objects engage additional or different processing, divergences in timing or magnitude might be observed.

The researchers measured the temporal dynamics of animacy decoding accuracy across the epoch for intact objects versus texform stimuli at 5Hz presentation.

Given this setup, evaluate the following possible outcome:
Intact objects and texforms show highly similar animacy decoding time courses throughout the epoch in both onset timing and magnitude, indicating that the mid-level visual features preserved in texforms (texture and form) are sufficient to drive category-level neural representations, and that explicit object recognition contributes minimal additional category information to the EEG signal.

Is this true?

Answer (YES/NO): NO